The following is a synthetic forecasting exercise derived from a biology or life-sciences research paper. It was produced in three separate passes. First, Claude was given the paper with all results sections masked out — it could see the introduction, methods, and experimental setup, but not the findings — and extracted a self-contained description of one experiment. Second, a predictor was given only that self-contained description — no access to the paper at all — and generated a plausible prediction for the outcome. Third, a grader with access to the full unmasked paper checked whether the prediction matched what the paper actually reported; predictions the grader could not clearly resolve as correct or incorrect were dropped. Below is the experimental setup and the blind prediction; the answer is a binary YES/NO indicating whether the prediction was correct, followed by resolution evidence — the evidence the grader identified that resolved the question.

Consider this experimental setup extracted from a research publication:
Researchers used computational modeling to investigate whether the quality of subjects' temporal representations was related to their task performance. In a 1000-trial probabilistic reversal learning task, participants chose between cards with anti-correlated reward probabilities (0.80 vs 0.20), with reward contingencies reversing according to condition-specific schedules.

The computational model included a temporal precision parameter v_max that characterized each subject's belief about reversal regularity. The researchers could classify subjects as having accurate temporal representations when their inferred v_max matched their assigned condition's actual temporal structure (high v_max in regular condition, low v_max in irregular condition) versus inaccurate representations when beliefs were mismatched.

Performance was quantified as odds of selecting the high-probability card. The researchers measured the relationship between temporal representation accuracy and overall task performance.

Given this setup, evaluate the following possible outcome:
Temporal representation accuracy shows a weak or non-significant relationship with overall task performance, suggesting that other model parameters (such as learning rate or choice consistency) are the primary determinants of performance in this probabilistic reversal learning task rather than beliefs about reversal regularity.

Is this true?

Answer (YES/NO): NO